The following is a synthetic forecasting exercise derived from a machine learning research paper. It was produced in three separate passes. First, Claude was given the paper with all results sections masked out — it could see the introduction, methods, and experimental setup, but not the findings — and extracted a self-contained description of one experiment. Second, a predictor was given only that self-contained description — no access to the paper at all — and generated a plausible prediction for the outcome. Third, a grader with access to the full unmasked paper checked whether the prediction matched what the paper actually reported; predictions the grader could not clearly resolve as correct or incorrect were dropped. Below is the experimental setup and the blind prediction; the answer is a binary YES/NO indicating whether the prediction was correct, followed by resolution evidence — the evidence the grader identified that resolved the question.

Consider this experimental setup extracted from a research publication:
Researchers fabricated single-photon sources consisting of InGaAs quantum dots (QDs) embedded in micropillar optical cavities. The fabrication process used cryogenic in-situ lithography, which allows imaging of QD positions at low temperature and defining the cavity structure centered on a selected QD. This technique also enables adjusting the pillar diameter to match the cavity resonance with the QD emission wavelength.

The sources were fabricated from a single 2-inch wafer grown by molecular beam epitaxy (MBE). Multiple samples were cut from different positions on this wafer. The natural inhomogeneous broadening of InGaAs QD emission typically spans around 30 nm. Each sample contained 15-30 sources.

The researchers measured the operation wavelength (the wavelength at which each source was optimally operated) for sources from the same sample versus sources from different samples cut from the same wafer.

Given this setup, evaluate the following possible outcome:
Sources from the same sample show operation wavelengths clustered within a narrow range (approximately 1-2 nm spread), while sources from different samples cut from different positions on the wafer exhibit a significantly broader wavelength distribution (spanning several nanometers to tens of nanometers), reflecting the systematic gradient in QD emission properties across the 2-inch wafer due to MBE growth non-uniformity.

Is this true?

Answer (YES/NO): NO